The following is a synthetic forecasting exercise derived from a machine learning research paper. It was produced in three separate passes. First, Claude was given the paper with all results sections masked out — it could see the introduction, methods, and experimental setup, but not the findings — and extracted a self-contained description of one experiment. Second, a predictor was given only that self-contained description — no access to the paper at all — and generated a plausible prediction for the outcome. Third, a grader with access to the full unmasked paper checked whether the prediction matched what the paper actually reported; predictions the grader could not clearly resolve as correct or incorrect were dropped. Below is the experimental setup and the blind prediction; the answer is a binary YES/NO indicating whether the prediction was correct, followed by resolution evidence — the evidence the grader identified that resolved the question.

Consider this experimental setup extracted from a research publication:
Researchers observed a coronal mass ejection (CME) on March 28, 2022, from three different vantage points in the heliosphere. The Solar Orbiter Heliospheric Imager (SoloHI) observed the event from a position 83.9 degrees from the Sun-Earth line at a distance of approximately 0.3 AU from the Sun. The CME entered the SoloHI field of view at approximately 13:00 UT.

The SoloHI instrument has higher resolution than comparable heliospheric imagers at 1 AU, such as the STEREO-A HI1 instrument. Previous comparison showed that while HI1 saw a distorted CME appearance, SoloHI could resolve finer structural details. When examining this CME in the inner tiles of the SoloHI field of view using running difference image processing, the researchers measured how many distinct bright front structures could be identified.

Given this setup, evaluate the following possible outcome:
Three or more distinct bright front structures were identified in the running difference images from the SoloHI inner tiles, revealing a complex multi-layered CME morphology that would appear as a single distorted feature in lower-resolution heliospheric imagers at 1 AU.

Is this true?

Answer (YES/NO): YES